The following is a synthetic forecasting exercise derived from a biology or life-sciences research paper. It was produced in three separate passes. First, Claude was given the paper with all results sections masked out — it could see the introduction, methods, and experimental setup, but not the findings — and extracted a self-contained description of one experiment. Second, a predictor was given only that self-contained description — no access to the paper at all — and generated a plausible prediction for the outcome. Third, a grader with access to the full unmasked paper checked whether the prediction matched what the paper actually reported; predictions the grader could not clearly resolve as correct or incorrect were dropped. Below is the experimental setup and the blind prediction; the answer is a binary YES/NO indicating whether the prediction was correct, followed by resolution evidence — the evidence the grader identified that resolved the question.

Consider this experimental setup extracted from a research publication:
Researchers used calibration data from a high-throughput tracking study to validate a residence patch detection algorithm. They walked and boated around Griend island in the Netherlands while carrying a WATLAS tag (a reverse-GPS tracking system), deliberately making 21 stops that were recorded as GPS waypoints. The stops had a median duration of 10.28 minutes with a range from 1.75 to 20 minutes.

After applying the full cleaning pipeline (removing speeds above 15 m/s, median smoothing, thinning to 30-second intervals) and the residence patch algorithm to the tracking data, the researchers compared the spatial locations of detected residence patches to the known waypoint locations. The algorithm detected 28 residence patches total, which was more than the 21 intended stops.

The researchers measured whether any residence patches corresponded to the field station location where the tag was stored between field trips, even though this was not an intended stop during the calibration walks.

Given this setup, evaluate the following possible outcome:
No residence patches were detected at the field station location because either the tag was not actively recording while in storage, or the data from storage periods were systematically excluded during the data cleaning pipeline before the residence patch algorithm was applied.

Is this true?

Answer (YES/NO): NO